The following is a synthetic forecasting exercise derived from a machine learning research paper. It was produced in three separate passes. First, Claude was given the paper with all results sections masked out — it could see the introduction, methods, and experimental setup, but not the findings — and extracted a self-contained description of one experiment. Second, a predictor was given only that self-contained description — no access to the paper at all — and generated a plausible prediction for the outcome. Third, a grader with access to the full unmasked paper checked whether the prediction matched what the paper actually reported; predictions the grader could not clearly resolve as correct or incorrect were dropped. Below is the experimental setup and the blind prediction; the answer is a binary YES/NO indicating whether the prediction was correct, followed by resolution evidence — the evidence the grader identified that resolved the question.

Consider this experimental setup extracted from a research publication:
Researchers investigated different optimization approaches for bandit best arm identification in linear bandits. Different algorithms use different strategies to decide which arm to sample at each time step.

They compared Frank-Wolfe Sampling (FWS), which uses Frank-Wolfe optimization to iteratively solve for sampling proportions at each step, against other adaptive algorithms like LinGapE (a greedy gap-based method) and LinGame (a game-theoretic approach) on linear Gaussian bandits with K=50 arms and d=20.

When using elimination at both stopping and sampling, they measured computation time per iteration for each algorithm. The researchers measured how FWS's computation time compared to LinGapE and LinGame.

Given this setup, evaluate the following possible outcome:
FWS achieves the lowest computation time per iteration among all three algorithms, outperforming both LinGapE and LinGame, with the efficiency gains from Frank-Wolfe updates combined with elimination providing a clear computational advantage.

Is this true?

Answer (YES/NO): NO